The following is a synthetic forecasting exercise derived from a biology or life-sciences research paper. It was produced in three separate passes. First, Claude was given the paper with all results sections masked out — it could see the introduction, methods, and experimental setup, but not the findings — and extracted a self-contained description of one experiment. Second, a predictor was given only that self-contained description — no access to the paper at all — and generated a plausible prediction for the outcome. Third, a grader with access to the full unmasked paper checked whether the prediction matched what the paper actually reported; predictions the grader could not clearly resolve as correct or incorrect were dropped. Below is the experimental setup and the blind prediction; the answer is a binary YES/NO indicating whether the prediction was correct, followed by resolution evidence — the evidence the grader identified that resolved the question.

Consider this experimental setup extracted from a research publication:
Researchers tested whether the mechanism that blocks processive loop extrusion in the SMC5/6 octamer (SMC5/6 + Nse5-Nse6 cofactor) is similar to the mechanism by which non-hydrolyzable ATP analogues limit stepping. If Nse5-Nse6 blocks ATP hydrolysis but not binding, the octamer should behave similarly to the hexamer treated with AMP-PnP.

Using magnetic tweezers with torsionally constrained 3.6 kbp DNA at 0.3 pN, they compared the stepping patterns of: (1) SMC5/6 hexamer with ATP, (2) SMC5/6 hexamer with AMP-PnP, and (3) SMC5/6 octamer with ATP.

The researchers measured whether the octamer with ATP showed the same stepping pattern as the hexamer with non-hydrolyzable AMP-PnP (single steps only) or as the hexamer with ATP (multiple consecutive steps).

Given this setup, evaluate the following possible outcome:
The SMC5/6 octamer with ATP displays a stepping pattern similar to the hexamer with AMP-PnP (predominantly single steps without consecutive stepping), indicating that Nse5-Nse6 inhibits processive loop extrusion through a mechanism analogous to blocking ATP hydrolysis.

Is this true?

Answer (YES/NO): YES